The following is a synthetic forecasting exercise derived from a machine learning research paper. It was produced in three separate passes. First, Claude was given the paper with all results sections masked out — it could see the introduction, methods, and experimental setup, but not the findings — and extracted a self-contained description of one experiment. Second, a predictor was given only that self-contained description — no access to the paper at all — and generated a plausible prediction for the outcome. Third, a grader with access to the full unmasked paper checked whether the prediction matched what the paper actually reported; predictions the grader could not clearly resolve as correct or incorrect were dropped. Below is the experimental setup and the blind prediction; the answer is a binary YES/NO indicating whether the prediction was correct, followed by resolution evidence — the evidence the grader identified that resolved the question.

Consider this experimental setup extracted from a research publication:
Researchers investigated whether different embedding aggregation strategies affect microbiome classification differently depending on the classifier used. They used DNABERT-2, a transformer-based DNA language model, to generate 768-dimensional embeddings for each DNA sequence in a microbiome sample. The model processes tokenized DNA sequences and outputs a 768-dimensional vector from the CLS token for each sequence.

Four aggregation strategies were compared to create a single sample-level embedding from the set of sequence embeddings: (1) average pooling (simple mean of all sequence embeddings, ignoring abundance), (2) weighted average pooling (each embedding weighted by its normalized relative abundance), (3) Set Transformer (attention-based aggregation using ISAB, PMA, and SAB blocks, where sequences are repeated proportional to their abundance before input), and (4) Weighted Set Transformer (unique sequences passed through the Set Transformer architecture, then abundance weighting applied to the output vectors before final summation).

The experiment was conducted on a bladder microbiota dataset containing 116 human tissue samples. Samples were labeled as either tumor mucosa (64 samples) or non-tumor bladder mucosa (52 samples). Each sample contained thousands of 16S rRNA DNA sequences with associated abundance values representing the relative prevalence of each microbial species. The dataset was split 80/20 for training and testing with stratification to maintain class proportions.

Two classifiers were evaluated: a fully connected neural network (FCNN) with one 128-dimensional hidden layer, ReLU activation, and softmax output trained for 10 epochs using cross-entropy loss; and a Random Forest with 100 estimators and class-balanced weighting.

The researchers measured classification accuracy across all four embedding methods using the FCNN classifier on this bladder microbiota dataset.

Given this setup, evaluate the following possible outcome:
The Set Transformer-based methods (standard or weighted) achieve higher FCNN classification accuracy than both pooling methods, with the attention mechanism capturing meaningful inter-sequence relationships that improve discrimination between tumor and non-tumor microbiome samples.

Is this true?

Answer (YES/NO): NO